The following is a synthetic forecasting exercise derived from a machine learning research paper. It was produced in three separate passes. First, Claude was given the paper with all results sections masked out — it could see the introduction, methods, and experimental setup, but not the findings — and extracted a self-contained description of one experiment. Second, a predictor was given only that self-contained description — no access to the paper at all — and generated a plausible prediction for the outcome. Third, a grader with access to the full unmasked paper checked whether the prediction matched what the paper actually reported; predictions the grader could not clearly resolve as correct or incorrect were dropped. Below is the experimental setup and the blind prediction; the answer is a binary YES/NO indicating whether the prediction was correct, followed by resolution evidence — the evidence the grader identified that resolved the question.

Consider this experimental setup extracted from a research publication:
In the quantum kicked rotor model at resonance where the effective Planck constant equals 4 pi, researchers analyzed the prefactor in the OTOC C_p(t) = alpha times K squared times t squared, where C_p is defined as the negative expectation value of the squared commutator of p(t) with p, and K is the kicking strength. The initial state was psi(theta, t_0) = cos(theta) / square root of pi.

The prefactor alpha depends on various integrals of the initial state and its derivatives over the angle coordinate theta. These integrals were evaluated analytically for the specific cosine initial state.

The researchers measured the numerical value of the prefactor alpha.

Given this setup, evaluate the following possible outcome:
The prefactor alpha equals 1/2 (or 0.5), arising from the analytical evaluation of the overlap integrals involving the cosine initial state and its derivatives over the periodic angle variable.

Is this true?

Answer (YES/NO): NO